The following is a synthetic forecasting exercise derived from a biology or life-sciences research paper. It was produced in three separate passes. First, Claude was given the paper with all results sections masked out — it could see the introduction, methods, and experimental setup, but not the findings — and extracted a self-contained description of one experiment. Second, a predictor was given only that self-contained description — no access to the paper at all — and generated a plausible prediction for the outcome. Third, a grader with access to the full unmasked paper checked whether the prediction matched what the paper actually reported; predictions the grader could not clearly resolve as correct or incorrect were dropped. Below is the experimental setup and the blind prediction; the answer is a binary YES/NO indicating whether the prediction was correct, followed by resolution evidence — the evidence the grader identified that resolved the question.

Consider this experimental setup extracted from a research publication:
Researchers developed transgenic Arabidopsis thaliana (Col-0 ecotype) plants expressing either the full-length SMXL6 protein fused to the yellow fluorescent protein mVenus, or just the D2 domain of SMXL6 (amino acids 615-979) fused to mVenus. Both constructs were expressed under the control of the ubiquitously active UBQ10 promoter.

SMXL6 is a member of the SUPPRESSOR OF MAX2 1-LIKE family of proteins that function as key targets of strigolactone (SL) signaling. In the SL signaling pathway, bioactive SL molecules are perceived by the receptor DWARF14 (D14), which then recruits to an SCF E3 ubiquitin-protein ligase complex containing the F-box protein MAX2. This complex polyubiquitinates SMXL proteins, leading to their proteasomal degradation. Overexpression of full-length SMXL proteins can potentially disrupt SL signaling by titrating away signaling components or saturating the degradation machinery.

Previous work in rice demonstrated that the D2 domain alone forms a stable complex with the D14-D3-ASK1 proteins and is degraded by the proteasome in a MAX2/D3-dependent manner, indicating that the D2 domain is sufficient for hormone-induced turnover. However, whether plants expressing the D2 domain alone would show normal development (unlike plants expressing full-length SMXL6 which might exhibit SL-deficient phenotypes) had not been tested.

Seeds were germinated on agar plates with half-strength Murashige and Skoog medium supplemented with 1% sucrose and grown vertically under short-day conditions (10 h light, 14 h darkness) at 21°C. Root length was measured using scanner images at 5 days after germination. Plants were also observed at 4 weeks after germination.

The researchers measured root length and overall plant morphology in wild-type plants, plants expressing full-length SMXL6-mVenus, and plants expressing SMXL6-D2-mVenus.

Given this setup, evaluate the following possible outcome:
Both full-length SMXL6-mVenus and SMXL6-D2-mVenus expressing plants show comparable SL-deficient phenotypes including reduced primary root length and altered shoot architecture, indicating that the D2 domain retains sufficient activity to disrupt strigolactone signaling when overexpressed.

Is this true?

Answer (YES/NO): NO